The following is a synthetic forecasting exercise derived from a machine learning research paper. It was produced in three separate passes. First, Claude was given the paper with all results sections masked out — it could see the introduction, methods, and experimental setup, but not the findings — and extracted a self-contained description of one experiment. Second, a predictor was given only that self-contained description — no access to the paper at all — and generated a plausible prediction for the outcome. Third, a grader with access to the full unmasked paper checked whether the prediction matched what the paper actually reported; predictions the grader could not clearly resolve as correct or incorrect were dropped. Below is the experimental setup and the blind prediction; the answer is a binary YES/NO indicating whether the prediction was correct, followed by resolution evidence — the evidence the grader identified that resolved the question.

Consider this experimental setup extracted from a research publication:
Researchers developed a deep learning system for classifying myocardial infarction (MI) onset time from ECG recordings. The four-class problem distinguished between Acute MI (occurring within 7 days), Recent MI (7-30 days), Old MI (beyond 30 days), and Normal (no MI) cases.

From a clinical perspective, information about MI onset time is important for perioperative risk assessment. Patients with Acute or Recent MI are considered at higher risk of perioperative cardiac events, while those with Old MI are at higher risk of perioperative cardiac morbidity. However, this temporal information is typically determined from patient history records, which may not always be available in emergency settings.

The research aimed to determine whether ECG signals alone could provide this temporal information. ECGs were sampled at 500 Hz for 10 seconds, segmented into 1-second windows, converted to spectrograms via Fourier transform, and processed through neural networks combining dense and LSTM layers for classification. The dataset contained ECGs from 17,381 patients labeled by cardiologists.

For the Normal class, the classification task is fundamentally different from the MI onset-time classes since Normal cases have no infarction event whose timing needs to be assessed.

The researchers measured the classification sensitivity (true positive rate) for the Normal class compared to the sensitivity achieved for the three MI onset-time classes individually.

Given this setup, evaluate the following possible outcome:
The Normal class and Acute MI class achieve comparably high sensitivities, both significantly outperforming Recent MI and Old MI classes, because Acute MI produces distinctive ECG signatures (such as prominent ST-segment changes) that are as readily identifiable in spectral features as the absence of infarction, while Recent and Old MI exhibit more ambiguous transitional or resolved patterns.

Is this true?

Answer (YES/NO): NO